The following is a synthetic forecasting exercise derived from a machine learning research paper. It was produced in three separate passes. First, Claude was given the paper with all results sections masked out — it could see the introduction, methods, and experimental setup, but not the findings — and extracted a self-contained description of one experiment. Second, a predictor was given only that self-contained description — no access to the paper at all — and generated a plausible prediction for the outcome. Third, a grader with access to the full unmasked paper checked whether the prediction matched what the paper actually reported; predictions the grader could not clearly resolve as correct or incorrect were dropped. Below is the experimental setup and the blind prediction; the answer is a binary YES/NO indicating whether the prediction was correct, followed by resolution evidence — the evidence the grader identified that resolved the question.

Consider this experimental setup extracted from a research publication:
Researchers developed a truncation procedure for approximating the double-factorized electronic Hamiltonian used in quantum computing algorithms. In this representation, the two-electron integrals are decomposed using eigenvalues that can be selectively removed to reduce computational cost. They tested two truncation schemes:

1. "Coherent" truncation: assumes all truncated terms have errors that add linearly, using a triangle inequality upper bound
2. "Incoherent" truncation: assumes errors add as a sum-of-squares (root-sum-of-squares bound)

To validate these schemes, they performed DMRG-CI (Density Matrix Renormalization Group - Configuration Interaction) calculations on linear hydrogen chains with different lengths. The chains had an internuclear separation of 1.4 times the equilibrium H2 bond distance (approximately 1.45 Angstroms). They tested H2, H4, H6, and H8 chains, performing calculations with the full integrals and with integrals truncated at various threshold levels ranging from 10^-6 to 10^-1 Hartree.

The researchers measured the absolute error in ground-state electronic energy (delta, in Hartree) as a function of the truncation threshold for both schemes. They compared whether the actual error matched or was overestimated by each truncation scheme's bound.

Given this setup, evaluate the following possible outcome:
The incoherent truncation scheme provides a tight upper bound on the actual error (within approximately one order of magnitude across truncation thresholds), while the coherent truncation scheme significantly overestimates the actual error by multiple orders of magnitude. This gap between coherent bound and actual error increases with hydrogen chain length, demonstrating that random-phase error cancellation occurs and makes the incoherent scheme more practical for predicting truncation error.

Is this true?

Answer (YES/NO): NO